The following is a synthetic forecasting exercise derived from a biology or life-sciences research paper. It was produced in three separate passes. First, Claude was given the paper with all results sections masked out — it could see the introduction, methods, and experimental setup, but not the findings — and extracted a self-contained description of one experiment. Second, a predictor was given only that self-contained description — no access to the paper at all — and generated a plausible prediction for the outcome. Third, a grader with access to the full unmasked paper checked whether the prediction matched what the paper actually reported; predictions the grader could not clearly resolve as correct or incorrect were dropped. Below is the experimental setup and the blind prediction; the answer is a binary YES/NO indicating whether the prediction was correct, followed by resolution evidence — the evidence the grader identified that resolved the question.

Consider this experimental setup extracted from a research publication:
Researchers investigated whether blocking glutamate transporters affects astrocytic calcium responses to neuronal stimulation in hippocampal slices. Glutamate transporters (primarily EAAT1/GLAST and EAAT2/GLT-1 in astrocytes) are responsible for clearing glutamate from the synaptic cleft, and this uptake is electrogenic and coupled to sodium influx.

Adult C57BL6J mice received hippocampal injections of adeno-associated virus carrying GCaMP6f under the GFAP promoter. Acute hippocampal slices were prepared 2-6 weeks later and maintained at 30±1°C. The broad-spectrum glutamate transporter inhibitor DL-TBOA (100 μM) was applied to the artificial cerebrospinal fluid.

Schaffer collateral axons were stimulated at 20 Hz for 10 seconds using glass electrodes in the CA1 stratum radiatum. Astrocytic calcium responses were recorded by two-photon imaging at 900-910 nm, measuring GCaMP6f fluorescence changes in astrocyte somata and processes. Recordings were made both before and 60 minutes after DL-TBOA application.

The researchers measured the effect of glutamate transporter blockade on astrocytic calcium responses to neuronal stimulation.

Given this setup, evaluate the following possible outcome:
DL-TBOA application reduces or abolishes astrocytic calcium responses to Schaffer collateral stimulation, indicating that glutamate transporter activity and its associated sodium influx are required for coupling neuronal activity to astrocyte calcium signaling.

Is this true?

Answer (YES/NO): NO